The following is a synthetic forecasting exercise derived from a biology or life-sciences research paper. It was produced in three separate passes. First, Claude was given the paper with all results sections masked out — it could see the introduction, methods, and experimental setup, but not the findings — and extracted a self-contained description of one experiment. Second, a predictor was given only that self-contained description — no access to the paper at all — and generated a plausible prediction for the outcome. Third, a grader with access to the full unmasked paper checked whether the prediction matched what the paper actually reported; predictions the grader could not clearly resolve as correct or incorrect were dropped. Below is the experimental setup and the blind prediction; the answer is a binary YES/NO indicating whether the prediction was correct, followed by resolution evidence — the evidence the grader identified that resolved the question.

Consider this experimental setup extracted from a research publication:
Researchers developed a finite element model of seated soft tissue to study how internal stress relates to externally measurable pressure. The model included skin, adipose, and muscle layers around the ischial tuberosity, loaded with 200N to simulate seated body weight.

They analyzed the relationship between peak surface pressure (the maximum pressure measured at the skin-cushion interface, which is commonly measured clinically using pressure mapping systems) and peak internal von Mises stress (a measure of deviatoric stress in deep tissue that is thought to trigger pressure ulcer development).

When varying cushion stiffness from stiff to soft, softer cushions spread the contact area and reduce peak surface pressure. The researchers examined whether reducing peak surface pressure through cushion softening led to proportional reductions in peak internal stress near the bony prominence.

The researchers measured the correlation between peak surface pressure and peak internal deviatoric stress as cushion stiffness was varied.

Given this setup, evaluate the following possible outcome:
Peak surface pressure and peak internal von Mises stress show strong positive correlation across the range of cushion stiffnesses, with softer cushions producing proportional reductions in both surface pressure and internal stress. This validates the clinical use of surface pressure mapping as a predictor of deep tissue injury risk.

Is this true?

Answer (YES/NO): NO